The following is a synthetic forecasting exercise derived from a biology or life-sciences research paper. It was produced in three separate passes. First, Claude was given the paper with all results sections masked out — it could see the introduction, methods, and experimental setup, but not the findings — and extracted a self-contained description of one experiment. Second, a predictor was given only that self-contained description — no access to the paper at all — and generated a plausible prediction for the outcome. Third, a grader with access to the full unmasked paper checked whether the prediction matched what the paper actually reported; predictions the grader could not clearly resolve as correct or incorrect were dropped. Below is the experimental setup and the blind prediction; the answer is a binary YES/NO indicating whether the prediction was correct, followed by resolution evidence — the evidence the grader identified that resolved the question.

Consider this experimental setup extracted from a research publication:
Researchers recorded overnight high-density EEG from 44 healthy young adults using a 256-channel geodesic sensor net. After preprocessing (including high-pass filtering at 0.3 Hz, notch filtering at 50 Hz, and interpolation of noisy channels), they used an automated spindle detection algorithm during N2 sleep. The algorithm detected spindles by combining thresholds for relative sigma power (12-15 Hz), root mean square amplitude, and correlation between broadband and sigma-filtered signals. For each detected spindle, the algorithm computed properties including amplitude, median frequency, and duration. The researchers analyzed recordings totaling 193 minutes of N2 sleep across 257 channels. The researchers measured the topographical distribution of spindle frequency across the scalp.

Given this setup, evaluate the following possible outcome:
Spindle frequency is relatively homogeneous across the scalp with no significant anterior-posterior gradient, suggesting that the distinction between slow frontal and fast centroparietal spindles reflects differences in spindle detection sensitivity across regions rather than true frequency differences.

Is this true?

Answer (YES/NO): NO